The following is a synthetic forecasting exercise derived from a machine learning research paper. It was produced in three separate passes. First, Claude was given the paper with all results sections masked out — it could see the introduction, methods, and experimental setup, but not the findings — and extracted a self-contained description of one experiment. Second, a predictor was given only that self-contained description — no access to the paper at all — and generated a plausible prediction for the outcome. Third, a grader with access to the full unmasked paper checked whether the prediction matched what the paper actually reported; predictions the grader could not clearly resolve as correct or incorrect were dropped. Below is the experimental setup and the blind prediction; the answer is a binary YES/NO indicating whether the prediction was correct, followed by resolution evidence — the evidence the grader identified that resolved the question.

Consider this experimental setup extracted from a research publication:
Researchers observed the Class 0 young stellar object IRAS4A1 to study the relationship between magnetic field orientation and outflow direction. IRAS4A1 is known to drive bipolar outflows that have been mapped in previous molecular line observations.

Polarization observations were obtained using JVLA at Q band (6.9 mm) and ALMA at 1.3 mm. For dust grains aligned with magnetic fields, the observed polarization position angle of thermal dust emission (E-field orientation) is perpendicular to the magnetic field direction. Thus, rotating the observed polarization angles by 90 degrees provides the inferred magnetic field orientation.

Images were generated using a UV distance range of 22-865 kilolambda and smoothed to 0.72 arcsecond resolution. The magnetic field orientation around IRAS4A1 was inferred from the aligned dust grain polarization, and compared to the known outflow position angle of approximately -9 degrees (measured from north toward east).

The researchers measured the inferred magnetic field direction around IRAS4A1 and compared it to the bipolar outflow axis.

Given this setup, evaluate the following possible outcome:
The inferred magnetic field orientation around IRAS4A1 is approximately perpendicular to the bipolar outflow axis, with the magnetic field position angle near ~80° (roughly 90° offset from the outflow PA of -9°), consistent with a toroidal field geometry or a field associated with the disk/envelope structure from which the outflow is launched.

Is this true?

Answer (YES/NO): NO